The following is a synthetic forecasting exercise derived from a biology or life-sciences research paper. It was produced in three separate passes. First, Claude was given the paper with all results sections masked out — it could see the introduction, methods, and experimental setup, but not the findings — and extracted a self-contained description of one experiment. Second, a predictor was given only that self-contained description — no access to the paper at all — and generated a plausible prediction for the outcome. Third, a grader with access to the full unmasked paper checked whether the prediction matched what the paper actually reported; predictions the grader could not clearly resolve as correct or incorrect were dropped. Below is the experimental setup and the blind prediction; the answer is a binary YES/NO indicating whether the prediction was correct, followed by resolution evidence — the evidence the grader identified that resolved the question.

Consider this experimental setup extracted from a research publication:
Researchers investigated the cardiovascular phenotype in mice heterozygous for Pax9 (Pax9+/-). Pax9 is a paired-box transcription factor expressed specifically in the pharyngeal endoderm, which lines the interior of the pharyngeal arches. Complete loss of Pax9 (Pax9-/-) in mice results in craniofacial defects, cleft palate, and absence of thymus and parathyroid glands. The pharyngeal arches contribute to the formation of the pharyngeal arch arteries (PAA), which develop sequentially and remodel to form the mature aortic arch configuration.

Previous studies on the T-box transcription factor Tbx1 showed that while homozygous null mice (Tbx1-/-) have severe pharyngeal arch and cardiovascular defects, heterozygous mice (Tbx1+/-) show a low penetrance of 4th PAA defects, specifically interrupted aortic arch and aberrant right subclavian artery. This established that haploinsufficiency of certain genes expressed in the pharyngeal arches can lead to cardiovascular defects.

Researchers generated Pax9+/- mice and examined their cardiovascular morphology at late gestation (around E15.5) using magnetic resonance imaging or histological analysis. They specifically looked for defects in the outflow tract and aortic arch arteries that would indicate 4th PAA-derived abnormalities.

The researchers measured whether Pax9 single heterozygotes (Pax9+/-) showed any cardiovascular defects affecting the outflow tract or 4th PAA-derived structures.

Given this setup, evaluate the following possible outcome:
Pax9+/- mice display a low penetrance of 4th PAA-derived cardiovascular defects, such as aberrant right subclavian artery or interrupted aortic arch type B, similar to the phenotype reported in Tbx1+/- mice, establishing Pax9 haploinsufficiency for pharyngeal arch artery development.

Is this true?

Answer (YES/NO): NO